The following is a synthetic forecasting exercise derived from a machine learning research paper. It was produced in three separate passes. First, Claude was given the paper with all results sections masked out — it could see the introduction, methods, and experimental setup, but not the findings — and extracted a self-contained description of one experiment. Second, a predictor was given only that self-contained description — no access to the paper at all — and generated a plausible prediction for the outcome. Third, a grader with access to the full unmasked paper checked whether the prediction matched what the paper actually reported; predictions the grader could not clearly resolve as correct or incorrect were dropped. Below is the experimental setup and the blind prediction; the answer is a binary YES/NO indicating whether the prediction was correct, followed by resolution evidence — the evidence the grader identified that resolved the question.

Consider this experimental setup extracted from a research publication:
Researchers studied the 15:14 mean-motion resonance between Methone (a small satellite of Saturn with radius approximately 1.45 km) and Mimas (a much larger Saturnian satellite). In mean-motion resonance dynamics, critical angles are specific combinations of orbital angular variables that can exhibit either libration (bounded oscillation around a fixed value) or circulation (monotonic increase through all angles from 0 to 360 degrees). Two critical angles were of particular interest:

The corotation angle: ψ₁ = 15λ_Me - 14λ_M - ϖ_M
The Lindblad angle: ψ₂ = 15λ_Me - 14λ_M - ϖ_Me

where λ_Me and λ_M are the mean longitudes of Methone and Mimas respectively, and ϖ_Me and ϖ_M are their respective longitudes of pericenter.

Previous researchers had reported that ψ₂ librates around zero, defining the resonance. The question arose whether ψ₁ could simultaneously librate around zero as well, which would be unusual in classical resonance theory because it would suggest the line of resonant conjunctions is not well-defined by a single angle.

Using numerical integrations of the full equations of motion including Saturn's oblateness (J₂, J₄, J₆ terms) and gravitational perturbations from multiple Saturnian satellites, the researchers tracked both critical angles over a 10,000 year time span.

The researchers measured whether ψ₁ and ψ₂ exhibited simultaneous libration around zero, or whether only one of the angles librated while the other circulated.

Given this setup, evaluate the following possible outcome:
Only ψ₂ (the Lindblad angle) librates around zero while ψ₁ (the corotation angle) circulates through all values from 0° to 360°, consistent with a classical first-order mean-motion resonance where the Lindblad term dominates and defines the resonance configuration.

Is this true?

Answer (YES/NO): NO